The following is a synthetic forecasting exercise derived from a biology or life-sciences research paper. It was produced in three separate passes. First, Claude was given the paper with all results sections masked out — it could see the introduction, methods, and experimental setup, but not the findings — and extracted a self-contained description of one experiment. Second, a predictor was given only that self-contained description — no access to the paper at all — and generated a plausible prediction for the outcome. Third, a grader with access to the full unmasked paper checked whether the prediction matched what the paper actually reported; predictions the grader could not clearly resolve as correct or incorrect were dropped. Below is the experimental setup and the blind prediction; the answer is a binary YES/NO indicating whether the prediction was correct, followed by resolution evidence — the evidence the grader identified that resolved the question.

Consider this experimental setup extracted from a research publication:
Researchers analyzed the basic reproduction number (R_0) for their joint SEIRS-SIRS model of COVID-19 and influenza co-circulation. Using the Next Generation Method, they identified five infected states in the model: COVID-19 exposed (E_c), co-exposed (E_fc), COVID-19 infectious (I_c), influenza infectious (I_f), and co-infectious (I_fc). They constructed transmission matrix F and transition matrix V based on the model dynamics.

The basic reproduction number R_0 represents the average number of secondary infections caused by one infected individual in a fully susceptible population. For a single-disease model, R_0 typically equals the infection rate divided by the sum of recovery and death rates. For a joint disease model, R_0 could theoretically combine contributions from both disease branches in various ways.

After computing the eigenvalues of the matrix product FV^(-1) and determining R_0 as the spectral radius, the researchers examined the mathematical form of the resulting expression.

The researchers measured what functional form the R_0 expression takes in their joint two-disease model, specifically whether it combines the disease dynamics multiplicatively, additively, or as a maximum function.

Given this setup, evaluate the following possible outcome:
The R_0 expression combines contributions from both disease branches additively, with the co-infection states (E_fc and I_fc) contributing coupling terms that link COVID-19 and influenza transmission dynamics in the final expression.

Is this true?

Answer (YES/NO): NO